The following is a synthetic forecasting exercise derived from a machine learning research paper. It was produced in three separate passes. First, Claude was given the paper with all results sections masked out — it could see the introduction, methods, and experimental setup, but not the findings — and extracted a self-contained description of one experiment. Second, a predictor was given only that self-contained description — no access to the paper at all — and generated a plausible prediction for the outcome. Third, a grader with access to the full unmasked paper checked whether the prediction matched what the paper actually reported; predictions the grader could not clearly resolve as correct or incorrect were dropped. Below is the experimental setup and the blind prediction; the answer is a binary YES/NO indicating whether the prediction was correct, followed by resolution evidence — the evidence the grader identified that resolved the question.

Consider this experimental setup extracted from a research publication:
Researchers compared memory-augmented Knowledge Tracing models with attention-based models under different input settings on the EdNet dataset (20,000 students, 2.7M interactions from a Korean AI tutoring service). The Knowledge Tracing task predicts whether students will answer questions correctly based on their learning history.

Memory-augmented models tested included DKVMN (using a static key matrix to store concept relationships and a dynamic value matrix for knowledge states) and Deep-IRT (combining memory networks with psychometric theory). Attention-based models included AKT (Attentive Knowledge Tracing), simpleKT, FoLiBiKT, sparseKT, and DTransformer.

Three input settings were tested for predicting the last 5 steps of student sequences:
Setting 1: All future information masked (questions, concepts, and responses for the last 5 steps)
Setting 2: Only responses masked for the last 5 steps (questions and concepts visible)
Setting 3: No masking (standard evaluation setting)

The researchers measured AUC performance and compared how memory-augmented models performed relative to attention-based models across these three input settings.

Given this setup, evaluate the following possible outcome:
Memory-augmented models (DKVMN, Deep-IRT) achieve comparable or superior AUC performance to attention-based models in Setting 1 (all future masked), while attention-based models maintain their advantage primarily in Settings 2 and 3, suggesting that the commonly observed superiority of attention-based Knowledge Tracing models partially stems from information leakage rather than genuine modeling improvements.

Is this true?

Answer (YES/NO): NO